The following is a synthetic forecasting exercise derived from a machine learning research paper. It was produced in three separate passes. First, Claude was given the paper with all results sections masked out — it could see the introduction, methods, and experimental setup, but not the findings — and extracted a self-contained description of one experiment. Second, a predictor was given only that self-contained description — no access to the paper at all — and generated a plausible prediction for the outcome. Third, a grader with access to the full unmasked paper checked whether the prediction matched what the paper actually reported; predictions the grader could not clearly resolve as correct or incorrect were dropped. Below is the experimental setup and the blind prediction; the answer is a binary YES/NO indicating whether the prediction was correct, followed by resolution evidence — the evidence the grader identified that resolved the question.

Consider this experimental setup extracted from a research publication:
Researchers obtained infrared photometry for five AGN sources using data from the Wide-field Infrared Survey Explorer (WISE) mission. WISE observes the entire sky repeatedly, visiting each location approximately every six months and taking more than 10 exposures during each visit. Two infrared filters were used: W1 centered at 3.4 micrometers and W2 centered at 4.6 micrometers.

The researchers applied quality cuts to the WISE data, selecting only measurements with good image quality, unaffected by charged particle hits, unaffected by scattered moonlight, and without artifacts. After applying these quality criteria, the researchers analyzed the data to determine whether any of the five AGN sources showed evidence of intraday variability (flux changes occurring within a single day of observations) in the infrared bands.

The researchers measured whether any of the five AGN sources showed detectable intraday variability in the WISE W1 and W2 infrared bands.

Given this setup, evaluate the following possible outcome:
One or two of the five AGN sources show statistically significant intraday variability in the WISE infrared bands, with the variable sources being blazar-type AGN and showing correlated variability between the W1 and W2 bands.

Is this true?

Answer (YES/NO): NO